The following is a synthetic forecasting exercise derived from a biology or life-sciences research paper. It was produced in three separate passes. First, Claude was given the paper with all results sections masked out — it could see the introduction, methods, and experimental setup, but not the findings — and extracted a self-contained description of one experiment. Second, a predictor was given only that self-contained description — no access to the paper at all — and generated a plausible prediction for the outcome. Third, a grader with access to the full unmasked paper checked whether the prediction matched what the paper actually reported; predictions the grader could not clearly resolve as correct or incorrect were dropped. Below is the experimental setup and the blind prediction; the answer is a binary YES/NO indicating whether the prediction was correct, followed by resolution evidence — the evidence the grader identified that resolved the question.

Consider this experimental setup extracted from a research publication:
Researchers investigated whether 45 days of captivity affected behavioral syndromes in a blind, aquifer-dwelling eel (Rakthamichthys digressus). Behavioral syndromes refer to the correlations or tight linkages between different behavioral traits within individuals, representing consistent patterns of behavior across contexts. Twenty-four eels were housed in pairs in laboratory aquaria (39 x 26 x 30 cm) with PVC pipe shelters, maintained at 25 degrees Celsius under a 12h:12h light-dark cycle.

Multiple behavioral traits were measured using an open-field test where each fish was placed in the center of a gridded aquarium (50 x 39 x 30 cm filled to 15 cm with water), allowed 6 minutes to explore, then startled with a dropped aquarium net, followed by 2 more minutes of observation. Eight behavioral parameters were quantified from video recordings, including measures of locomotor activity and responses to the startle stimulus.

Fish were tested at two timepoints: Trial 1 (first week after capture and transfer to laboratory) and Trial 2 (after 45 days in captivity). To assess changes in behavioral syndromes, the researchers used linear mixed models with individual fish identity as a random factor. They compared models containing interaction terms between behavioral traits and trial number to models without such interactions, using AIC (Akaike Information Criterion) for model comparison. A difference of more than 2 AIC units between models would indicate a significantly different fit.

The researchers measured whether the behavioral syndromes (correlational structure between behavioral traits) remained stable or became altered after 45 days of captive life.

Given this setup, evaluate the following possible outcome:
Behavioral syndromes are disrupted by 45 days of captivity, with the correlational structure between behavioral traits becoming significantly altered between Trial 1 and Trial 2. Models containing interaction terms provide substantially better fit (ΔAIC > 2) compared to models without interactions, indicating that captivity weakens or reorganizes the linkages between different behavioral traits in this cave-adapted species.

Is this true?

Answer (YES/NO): NO